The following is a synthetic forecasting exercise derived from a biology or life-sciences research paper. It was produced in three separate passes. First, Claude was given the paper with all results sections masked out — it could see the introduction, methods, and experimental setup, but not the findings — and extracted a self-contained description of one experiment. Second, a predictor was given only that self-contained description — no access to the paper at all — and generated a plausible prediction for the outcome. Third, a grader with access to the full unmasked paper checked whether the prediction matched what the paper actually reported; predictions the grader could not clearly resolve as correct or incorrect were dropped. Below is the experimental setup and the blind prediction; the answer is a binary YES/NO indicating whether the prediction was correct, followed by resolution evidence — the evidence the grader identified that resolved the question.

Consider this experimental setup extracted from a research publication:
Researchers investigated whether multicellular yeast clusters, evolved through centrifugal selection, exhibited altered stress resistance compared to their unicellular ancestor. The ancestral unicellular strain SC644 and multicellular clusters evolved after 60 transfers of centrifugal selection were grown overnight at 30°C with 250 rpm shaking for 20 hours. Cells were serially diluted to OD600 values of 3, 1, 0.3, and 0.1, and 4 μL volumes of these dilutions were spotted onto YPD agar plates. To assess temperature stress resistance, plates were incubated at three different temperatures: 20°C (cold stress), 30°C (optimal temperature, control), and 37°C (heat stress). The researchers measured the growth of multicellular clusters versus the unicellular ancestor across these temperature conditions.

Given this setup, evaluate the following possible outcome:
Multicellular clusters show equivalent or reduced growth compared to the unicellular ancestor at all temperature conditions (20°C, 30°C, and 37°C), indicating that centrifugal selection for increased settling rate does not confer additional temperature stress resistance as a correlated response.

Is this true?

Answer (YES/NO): NO